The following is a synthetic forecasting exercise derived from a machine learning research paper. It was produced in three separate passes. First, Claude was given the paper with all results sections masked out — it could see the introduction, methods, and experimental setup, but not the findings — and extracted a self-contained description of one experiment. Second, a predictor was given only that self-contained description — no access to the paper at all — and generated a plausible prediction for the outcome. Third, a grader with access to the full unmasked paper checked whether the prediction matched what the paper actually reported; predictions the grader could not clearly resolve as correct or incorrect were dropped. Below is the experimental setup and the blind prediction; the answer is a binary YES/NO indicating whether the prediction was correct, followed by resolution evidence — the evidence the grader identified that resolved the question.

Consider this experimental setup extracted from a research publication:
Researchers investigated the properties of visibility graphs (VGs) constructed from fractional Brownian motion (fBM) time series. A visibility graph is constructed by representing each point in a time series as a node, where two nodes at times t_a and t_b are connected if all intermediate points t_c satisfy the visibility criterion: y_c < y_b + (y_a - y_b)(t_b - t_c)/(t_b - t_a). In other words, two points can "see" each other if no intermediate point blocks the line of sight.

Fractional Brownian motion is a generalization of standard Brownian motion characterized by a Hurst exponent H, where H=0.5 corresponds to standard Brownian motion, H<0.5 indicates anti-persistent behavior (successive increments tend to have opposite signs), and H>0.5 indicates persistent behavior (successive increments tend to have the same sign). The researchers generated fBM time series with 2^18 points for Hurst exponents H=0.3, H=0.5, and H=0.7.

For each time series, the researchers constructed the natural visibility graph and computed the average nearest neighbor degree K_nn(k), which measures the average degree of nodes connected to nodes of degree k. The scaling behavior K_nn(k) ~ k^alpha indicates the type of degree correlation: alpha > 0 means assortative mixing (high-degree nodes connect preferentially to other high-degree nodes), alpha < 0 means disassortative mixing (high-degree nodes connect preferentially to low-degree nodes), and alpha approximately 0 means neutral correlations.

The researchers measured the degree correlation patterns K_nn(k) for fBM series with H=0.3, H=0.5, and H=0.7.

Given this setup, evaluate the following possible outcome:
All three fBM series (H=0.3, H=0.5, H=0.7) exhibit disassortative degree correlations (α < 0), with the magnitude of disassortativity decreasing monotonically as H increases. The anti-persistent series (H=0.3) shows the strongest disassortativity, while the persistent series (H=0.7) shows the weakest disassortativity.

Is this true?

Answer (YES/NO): NO